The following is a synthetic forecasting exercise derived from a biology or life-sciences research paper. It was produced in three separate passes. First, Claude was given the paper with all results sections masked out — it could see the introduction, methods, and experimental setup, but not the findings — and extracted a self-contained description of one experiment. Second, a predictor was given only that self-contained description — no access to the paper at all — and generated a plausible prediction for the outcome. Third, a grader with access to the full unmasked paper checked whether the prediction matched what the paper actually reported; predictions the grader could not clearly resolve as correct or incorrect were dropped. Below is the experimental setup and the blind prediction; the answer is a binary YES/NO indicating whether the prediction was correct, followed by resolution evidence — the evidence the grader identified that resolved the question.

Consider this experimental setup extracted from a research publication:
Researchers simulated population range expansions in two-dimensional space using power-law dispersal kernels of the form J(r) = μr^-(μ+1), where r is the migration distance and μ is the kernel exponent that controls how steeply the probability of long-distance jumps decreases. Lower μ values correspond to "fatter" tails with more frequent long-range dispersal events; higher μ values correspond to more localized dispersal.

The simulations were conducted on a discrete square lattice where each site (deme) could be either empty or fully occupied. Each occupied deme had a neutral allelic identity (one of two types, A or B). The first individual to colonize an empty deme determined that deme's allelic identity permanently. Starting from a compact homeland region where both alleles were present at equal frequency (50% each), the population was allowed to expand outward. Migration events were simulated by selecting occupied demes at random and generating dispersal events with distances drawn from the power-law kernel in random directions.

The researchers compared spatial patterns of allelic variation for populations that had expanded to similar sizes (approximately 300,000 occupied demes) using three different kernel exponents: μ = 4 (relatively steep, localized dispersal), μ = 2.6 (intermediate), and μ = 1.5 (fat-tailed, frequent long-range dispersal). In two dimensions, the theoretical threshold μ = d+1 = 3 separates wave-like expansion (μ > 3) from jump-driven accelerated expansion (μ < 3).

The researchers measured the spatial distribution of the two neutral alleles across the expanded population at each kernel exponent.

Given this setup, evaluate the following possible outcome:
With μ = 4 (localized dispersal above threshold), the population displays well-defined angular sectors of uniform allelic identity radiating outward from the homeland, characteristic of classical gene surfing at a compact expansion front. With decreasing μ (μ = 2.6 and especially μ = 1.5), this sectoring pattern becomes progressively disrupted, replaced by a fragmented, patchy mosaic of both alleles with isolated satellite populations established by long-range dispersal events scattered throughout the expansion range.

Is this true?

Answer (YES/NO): YES